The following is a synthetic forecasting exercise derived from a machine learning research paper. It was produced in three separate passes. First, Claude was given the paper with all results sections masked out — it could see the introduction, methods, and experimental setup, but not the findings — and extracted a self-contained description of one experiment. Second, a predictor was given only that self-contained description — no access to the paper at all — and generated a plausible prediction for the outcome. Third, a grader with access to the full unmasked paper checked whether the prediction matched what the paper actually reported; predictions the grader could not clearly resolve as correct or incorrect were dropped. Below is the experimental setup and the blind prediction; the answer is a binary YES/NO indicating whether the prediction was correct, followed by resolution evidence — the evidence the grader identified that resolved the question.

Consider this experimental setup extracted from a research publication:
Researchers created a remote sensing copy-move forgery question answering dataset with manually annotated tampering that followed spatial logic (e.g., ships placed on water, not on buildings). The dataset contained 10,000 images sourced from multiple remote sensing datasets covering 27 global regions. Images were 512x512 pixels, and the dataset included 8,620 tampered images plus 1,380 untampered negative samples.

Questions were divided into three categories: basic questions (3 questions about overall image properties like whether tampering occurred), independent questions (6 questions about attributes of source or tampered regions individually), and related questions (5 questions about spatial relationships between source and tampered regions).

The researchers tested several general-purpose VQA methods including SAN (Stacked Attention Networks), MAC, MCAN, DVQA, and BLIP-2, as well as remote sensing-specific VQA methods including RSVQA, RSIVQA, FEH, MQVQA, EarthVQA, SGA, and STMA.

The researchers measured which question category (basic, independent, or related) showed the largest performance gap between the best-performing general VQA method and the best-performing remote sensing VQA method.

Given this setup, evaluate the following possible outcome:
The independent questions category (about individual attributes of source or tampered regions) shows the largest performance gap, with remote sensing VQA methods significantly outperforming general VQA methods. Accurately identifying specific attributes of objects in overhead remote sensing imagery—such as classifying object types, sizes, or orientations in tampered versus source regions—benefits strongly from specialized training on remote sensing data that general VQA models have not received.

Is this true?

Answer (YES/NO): YES